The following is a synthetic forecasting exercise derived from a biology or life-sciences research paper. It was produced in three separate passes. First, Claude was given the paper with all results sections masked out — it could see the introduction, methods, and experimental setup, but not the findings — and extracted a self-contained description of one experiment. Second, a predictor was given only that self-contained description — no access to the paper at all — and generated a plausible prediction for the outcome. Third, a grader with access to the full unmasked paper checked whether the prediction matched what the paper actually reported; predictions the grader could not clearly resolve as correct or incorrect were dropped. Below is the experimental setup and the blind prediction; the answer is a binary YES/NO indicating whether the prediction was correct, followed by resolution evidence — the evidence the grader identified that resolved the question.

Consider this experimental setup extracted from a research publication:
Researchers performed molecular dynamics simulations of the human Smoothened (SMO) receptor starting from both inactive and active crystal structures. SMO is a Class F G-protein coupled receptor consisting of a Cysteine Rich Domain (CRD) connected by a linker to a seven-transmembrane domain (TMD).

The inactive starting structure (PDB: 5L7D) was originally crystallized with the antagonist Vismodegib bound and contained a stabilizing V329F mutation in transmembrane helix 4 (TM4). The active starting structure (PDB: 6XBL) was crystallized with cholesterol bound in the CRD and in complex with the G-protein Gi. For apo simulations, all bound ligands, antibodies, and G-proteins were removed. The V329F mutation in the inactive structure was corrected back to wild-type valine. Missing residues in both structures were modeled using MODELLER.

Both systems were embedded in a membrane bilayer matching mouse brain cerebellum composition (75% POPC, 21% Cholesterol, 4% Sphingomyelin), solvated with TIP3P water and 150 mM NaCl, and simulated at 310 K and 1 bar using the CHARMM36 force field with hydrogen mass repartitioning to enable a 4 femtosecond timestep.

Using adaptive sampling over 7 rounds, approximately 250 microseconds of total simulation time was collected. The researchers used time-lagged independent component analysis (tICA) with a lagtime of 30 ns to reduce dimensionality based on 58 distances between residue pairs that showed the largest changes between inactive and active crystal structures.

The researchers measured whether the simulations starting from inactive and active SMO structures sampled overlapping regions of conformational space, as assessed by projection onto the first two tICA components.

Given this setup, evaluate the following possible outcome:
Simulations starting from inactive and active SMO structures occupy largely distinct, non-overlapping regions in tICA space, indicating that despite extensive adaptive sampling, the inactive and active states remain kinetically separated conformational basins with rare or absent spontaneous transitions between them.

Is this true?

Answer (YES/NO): NO